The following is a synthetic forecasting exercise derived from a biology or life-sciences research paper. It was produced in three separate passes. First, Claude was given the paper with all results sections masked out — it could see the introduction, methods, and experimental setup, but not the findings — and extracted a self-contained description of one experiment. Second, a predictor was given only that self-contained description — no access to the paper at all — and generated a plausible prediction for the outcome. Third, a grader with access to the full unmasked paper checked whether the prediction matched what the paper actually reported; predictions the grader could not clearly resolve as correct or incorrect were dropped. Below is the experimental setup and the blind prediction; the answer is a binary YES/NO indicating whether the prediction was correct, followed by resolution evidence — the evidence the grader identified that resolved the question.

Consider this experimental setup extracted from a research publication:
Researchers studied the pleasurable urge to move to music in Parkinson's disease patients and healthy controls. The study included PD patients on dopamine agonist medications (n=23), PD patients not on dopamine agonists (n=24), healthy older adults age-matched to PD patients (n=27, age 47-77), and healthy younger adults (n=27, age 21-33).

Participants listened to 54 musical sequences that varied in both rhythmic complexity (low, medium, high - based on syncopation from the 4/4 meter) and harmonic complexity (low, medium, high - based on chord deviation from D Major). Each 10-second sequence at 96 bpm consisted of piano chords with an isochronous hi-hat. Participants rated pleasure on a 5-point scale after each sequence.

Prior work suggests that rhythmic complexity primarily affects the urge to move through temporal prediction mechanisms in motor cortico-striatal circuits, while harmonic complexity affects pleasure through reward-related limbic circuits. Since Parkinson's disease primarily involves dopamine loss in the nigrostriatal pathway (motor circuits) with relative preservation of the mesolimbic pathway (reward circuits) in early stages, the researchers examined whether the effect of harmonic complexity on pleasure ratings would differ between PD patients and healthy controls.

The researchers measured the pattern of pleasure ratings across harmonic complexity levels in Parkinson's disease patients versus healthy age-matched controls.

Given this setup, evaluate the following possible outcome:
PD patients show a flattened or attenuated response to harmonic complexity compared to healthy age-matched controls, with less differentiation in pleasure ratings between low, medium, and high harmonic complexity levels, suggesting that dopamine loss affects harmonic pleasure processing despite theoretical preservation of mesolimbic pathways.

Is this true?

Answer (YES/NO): NO